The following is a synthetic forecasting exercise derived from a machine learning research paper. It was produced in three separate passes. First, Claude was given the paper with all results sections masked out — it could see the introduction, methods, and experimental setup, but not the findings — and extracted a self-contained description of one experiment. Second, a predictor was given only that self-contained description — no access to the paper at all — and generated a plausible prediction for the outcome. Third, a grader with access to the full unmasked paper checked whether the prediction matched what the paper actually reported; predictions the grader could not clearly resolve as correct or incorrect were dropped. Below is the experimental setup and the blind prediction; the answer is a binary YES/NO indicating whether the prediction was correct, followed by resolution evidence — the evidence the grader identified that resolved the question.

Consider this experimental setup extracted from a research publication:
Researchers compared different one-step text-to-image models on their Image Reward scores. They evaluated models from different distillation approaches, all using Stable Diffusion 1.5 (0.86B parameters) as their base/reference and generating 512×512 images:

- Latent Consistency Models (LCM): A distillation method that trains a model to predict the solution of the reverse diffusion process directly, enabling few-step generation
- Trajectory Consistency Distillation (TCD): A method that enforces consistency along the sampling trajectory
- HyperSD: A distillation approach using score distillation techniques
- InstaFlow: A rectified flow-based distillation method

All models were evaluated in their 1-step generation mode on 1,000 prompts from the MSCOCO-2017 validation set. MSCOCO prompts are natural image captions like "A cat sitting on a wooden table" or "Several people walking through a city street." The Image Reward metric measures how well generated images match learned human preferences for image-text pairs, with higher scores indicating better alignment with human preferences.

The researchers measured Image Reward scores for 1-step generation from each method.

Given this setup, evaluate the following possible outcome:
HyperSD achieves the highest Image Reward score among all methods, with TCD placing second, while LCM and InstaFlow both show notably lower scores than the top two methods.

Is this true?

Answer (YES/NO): NO